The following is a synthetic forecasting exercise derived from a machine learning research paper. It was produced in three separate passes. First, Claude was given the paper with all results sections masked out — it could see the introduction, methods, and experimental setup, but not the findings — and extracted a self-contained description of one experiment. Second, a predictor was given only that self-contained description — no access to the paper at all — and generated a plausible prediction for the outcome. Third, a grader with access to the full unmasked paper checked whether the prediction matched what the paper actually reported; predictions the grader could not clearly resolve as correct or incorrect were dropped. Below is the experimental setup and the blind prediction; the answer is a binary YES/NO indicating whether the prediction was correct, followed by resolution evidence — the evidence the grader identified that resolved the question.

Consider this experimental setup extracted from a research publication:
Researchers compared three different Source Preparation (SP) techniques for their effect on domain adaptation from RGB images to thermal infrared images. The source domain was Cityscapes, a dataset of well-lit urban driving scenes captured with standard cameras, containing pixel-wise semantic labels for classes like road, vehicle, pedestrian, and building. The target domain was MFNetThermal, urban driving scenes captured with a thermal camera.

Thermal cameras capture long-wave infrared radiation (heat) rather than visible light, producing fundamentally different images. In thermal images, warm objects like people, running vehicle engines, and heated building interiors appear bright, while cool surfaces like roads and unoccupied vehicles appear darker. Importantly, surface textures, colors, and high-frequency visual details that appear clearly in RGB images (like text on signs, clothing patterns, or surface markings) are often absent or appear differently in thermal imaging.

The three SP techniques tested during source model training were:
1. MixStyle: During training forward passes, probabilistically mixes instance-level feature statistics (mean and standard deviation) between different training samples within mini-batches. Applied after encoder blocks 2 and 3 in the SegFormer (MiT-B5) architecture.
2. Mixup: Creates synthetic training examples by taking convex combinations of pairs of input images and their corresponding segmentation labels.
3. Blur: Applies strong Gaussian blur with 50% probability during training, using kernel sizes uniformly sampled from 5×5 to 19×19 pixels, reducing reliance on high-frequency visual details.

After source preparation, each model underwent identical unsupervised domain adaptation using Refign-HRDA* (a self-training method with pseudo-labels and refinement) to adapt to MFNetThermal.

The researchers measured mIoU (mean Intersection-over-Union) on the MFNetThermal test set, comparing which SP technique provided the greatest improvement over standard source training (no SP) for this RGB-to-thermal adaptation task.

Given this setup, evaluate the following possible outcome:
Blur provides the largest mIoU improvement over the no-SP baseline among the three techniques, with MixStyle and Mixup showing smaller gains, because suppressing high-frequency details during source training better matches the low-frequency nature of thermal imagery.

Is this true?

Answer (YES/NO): NO